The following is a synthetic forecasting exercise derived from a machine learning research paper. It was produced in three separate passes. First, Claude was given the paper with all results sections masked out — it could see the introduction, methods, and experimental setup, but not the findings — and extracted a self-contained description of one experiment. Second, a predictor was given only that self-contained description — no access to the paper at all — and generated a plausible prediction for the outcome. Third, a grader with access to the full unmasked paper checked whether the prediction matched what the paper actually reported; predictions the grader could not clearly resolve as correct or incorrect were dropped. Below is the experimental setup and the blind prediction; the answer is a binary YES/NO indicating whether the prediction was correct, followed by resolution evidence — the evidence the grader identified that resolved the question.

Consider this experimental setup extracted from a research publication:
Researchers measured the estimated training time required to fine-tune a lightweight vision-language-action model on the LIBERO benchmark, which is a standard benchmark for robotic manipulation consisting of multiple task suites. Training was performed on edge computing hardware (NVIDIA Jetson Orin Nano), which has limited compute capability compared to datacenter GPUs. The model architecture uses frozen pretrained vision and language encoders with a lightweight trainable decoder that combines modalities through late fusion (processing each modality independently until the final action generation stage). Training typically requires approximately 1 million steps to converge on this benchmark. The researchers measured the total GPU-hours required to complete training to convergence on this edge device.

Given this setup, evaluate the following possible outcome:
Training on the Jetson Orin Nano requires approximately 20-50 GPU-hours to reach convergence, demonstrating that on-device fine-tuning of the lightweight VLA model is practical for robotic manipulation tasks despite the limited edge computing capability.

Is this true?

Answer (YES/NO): YES